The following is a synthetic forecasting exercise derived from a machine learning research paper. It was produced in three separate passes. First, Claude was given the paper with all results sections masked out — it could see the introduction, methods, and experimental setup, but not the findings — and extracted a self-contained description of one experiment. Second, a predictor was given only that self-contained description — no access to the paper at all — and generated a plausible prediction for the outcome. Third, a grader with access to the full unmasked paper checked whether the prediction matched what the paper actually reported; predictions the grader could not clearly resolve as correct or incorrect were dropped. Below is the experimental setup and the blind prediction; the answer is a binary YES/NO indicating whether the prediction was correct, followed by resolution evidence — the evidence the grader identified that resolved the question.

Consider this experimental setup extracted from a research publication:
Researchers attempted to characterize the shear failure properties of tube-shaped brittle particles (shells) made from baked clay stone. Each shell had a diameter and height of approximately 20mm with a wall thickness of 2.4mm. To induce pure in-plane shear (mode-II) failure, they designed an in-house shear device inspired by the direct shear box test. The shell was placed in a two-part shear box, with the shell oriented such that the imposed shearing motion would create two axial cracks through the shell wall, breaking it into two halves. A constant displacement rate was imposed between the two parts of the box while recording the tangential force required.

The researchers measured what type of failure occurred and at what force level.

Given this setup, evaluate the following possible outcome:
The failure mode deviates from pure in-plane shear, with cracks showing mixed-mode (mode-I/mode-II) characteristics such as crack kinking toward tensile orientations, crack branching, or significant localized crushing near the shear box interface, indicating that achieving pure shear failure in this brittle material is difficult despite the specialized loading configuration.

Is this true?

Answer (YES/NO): NO